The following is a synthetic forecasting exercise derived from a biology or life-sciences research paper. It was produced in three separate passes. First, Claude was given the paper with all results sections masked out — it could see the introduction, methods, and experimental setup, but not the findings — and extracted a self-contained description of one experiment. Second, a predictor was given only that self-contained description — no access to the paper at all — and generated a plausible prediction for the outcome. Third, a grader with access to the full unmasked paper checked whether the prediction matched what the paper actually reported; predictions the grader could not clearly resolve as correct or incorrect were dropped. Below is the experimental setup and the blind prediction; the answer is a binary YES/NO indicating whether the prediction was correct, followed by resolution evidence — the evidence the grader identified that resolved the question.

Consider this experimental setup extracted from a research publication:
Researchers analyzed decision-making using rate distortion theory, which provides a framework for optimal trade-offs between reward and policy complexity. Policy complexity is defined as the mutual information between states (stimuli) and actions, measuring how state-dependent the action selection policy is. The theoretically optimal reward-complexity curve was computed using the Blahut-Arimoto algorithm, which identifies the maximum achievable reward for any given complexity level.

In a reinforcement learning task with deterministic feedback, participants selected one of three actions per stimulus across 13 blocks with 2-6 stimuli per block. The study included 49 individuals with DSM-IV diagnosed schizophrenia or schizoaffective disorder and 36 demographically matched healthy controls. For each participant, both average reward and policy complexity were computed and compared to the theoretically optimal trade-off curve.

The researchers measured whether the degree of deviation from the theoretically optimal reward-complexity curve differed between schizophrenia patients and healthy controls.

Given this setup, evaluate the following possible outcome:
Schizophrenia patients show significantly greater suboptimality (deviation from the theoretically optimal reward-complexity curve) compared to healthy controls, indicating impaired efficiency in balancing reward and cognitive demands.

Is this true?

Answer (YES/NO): YES